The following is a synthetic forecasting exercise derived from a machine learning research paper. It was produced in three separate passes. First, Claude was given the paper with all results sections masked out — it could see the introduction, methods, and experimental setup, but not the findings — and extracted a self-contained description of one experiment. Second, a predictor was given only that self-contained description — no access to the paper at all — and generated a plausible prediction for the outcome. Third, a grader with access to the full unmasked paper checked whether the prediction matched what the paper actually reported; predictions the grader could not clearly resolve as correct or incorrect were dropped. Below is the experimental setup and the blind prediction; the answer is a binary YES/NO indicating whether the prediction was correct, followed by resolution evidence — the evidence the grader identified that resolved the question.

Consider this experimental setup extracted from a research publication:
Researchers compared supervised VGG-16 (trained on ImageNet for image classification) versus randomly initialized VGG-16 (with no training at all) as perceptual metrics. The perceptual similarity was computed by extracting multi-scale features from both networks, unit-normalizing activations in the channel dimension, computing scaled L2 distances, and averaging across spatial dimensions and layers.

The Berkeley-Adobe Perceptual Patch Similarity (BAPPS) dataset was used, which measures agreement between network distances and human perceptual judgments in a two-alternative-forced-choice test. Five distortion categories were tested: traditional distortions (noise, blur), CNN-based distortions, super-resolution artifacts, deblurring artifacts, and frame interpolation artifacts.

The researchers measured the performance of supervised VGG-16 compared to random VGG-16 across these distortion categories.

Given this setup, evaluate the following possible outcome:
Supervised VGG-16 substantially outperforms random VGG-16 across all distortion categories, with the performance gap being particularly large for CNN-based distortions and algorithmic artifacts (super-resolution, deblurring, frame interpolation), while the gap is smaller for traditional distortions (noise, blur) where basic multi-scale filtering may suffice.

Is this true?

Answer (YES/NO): NO